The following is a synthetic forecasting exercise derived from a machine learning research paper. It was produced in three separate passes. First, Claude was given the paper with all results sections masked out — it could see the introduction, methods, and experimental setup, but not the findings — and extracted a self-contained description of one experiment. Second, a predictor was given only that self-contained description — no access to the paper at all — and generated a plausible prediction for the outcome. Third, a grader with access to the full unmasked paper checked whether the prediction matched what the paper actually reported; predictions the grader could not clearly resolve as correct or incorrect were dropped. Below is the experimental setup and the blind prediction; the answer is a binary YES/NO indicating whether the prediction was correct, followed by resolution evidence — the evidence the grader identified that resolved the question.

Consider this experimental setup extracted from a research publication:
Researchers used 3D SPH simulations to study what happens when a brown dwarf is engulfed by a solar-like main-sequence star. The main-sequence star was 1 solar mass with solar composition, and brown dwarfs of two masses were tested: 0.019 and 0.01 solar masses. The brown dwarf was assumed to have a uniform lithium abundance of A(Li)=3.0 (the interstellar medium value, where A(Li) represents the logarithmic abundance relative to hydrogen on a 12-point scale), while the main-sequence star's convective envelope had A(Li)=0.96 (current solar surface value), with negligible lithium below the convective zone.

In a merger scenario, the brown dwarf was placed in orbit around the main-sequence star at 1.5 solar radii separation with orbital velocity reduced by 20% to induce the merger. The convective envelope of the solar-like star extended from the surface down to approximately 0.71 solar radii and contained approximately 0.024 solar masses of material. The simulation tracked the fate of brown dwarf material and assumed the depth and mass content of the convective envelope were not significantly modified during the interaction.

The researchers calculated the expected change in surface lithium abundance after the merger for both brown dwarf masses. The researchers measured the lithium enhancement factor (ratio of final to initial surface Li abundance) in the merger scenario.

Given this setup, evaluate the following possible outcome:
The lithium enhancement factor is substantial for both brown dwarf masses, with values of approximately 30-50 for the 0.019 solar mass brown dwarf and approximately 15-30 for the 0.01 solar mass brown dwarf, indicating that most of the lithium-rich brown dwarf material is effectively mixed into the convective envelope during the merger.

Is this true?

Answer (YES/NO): YES